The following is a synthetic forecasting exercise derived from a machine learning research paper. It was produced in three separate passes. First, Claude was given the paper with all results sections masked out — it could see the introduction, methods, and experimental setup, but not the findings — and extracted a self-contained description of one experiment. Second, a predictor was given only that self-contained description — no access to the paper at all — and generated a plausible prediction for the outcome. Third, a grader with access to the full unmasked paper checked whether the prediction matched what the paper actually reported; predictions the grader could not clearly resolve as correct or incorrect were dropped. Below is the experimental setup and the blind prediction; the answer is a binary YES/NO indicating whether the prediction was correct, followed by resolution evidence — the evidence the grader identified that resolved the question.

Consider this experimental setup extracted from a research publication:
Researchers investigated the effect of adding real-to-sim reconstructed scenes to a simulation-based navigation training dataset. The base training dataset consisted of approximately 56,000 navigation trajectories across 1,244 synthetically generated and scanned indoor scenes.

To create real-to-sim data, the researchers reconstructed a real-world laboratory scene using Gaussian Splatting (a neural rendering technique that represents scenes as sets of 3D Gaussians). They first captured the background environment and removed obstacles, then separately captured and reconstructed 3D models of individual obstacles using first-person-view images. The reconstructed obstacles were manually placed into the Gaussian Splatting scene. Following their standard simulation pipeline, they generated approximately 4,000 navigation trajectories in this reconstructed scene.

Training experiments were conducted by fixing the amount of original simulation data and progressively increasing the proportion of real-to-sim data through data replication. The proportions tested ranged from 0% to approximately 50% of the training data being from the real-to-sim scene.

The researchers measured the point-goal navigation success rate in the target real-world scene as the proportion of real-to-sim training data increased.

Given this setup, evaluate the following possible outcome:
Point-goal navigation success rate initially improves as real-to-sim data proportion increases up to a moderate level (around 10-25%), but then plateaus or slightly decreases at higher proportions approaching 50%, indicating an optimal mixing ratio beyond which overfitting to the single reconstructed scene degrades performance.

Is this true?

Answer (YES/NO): NO